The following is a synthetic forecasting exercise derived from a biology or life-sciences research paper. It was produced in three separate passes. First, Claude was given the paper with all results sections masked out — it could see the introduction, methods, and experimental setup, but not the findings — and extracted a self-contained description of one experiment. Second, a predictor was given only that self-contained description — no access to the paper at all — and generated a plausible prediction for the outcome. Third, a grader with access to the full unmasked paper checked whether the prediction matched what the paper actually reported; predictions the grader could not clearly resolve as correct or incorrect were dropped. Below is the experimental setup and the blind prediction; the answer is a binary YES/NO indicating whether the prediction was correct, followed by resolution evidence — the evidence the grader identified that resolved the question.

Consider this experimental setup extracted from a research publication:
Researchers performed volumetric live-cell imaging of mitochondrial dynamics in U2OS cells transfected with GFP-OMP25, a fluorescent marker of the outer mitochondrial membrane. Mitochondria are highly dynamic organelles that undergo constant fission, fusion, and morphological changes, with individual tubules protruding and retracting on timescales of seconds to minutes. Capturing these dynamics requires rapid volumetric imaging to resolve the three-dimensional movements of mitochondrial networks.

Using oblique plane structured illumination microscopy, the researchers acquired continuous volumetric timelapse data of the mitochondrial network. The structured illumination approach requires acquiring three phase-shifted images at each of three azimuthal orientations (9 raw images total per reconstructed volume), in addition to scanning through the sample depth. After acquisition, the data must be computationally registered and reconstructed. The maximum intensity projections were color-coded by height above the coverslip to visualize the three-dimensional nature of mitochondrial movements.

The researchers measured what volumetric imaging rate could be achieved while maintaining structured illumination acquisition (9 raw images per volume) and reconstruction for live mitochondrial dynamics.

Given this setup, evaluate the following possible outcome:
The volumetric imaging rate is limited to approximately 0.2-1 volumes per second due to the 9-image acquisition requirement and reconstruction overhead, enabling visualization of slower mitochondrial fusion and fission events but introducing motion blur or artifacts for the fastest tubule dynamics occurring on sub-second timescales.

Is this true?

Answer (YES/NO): NO